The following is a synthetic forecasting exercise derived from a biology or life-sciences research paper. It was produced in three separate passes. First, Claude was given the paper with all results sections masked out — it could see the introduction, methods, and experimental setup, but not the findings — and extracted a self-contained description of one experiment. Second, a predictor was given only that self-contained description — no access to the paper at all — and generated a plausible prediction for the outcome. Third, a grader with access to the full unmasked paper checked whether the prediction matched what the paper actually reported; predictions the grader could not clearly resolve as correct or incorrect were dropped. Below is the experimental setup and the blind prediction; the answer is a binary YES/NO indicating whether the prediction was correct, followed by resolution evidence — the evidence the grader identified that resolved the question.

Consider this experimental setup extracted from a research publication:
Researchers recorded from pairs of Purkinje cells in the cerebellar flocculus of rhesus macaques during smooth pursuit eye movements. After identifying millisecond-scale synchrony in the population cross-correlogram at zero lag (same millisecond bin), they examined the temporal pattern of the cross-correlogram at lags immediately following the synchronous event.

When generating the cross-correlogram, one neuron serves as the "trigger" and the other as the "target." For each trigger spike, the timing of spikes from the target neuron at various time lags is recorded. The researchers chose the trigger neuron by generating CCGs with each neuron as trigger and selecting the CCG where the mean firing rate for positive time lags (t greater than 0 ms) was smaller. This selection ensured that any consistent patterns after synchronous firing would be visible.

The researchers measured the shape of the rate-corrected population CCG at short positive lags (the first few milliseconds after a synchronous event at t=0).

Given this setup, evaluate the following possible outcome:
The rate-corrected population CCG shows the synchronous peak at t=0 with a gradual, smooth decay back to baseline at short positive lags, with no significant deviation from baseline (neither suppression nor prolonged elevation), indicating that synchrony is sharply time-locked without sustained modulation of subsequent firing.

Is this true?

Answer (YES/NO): NO